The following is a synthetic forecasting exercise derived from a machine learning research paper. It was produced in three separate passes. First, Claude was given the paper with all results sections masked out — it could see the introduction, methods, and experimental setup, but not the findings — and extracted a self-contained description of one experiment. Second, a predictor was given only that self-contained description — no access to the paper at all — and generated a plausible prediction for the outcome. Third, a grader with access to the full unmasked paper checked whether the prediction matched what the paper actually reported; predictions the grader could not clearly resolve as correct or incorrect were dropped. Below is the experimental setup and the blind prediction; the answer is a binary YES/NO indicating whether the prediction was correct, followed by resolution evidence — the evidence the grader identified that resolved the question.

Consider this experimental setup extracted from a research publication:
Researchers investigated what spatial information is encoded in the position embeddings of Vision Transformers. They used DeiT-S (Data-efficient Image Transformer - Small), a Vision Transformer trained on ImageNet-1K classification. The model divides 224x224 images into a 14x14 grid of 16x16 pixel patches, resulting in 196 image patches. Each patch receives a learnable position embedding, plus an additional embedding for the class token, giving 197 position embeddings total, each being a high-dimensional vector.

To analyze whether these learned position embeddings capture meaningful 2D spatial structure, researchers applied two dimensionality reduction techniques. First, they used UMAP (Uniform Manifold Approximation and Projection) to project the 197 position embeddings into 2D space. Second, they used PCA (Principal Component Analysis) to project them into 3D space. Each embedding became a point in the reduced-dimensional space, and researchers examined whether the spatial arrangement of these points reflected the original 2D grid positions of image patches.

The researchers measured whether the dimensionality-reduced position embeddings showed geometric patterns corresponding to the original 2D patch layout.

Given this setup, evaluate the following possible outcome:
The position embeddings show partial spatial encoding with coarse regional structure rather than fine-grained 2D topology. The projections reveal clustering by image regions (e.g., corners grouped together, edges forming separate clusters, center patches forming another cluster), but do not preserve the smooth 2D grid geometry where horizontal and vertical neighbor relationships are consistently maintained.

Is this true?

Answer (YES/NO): NO